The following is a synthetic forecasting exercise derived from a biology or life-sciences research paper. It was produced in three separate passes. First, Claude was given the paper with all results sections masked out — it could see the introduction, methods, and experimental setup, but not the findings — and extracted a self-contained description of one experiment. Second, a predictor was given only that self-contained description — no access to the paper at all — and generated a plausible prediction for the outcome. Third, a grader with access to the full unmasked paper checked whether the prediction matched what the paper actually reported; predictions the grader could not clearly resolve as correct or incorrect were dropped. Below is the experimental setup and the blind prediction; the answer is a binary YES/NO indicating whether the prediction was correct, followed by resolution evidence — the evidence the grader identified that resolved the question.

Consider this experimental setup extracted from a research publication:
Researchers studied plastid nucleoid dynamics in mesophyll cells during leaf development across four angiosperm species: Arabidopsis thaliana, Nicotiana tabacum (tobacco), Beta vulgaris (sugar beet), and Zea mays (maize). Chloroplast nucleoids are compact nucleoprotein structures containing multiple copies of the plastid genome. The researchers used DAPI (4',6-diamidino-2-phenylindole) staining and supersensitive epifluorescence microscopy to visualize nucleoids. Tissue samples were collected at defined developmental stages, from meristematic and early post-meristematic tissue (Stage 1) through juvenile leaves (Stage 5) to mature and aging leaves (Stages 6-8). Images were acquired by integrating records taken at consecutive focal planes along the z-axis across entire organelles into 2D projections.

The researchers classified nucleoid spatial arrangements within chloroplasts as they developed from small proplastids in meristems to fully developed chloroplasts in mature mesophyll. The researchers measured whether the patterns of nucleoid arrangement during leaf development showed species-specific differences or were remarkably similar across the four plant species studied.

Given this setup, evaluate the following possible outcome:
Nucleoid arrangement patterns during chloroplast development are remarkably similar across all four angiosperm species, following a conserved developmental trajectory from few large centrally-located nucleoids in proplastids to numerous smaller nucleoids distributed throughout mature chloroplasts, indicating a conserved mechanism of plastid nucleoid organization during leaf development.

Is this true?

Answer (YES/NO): NO